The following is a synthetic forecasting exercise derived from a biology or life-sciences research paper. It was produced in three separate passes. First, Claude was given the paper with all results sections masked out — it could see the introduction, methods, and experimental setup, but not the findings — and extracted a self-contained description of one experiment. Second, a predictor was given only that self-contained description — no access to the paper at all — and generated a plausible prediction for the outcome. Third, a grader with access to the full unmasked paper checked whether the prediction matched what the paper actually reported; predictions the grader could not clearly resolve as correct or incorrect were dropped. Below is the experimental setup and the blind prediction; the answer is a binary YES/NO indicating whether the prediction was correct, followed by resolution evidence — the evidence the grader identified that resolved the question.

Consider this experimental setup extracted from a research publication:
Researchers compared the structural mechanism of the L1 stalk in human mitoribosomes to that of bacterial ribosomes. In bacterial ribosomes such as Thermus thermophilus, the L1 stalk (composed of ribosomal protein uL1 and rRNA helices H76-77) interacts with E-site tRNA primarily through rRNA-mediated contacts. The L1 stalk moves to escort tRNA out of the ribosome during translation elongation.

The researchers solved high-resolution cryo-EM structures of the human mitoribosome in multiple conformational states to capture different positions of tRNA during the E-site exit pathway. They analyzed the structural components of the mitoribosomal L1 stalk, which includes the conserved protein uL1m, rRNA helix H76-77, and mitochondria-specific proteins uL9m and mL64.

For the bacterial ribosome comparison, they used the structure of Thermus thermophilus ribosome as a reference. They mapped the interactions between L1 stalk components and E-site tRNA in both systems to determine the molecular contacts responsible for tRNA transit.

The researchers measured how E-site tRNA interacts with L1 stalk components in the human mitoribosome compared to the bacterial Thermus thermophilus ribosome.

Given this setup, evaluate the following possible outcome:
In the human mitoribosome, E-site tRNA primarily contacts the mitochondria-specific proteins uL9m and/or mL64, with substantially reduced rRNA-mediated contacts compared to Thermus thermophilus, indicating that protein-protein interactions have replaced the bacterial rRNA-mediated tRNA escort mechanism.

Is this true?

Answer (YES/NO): YES